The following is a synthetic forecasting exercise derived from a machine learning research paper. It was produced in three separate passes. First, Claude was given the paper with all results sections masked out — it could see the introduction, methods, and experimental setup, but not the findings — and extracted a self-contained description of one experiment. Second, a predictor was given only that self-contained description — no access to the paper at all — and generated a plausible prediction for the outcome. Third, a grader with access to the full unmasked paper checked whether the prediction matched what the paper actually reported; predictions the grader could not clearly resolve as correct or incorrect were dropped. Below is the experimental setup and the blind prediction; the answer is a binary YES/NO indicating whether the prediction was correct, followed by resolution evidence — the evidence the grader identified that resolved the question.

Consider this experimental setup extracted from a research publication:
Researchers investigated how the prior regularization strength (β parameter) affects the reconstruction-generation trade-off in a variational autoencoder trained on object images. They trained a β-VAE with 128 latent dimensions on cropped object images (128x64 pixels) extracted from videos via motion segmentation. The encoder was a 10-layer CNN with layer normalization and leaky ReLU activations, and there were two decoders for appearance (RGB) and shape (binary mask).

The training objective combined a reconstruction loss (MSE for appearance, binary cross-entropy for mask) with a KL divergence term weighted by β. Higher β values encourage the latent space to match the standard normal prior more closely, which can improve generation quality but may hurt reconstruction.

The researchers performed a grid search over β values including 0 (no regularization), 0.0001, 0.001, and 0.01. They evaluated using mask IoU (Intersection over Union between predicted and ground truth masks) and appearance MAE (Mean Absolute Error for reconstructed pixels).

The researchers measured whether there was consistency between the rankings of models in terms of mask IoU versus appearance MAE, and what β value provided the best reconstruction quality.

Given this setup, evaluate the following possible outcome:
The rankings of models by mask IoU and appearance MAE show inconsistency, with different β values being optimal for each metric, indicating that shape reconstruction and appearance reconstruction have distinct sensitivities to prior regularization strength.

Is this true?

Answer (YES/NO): NO